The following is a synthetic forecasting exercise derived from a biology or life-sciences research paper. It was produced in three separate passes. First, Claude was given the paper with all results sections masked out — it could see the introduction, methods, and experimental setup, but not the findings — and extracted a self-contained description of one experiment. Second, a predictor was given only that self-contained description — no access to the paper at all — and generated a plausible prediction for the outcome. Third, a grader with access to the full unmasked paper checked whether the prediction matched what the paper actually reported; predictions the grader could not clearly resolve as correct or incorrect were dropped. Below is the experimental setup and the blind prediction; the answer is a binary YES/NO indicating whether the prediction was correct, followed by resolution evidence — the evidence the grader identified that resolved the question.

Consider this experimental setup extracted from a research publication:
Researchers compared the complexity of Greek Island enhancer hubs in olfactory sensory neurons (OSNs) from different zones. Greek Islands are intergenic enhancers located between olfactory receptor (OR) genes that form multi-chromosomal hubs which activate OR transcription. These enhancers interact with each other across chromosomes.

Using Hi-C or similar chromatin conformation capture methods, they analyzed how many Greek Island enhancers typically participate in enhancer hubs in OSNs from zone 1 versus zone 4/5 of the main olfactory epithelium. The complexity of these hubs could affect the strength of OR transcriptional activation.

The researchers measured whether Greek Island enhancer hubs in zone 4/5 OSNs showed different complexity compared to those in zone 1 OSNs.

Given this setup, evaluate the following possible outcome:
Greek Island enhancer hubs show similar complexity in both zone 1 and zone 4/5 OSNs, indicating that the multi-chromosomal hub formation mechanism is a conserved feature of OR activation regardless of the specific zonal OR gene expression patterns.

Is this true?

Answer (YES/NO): YES